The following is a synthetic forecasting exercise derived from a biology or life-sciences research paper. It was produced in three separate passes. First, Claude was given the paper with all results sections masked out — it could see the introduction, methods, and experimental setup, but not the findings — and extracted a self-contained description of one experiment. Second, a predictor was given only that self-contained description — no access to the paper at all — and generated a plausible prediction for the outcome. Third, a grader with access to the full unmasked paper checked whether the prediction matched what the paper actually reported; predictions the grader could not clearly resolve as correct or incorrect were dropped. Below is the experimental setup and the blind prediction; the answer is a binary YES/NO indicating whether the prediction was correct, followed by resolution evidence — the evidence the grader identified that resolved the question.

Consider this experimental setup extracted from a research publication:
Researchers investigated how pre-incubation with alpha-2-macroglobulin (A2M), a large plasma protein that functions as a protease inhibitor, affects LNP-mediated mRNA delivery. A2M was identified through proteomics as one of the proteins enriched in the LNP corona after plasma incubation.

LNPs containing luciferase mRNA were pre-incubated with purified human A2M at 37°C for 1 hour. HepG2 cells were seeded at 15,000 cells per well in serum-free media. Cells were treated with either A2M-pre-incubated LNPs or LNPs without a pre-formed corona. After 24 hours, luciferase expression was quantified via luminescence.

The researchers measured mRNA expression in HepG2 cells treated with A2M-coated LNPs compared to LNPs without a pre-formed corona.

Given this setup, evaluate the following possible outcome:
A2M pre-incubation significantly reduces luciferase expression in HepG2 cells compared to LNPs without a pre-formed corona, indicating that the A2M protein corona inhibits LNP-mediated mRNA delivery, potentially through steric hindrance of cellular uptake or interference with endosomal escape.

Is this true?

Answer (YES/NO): NO